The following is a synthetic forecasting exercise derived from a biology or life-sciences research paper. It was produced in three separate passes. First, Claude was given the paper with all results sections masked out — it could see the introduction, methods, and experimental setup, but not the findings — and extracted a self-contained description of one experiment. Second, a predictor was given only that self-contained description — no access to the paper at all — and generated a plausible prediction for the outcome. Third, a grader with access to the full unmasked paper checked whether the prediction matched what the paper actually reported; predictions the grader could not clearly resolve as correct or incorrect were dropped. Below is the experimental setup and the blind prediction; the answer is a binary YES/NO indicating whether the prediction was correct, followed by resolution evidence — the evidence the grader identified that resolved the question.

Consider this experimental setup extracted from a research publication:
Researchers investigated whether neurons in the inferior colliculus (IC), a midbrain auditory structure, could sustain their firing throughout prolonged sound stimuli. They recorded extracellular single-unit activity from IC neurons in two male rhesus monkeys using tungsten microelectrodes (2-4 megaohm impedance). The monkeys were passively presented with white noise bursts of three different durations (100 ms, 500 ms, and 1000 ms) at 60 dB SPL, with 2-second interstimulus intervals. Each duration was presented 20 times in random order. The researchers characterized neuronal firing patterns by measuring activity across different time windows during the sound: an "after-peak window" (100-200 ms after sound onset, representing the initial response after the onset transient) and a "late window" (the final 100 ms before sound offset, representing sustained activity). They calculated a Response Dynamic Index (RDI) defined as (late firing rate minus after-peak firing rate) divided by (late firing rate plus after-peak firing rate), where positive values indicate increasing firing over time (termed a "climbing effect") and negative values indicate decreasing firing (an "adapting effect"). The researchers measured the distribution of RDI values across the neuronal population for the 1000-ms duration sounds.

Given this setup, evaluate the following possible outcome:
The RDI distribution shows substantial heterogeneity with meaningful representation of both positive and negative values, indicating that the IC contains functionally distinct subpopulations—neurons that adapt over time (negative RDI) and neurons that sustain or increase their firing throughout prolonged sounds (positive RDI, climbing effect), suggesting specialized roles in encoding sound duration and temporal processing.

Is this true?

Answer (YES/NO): NO